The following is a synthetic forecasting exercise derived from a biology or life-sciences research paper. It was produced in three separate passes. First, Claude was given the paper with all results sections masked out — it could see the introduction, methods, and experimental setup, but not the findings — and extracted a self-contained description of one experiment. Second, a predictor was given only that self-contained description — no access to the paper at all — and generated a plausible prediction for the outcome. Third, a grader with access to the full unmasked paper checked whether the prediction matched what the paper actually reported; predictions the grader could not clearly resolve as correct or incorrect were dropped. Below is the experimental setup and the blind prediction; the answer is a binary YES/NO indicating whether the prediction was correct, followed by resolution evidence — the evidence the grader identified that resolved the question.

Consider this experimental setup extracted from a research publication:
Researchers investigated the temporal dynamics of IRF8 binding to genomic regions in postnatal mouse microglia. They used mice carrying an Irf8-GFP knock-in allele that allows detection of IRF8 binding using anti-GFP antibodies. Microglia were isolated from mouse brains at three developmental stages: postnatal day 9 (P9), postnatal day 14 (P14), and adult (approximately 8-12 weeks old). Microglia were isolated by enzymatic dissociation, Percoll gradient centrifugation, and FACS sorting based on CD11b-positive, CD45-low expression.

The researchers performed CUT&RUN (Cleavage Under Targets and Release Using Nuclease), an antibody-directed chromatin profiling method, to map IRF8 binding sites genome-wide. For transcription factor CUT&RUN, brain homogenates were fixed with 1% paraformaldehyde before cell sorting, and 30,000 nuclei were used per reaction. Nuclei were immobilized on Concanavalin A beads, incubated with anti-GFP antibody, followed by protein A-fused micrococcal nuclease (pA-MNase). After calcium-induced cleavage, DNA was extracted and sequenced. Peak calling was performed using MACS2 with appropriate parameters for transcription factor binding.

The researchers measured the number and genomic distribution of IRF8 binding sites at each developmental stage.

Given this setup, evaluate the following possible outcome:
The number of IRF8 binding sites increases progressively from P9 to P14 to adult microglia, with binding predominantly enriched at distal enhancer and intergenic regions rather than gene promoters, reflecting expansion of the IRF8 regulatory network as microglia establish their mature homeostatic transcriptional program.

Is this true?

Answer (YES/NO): YES